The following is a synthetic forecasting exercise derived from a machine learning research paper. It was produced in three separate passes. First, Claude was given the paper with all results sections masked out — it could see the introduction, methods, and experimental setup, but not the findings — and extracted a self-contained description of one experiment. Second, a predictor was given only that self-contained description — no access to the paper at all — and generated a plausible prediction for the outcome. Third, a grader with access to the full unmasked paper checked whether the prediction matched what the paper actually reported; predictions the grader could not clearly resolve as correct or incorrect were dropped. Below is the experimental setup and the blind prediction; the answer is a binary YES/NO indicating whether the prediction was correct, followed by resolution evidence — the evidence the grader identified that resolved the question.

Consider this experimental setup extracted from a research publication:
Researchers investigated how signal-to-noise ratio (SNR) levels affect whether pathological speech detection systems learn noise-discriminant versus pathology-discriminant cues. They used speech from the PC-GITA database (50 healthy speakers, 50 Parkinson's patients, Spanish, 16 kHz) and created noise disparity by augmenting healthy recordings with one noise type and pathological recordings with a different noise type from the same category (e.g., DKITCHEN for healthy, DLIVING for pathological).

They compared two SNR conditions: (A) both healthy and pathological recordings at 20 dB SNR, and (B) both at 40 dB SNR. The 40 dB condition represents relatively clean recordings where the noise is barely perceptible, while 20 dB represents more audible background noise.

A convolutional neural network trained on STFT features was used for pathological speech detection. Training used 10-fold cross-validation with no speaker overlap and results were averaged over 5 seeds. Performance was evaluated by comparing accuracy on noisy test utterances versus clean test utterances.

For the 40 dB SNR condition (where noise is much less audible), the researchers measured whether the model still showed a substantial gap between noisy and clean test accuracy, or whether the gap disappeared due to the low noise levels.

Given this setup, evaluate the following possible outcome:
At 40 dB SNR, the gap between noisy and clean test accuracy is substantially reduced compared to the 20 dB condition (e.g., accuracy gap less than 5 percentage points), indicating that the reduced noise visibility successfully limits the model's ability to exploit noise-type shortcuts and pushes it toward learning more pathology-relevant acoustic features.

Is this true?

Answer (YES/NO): NO